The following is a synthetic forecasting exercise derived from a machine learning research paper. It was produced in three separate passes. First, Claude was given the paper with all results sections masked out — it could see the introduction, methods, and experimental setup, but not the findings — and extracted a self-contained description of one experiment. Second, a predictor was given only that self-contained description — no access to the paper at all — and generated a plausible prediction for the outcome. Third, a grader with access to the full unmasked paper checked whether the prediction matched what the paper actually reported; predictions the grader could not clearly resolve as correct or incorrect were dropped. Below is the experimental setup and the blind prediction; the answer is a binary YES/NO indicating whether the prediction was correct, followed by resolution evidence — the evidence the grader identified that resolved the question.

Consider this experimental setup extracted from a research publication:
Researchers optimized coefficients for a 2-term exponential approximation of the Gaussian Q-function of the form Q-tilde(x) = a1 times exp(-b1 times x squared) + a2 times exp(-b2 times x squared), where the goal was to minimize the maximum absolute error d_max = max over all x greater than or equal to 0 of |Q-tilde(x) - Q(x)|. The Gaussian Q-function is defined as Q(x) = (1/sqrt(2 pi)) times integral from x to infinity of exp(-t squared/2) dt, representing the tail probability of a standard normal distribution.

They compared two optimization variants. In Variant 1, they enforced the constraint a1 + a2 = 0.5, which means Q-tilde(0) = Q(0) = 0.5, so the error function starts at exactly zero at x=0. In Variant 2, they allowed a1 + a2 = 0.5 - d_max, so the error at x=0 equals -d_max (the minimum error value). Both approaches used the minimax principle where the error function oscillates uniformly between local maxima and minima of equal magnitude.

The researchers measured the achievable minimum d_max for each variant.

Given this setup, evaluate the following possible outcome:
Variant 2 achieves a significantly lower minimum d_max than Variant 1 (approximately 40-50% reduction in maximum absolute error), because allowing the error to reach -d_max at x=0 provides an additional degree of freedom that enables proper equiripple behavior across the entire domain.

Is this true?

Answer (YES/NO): NO